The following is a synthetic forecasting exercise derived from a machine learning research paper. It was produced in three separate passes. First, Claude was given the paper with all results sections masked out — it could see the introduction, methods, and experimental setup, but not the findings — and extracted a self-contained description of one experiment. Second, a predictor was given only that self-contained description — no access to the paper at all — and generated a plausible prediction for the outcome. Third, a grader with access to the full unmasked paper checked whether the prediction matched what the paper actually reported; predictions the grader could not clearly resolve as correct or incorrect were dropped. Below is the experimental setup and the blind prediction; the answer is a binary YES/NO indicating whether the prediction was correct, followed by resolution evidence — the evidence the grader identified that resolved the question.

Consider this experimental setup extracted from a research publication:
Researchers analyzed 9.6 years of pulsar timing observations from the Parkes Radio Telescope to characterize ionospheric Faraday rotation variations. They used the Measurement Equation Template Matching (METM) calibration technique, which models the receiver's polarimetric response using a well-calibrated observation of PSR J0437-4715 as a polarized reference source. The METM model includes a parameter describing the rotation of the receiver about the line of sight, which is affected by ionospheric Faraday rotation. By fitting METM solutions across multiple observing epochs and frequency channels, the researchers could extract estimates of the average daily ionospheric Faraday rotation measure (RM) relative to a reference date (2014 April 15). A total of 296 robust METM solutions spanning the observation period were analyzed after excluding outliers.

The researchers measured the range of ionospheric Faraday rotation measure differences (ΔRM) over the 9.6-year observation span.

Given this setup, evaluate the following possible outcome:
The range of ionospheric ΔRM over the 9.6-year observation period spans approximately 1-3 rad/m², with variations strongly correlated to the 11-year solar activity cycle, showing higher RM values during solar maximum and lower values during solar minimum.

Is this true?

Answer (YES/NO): NO